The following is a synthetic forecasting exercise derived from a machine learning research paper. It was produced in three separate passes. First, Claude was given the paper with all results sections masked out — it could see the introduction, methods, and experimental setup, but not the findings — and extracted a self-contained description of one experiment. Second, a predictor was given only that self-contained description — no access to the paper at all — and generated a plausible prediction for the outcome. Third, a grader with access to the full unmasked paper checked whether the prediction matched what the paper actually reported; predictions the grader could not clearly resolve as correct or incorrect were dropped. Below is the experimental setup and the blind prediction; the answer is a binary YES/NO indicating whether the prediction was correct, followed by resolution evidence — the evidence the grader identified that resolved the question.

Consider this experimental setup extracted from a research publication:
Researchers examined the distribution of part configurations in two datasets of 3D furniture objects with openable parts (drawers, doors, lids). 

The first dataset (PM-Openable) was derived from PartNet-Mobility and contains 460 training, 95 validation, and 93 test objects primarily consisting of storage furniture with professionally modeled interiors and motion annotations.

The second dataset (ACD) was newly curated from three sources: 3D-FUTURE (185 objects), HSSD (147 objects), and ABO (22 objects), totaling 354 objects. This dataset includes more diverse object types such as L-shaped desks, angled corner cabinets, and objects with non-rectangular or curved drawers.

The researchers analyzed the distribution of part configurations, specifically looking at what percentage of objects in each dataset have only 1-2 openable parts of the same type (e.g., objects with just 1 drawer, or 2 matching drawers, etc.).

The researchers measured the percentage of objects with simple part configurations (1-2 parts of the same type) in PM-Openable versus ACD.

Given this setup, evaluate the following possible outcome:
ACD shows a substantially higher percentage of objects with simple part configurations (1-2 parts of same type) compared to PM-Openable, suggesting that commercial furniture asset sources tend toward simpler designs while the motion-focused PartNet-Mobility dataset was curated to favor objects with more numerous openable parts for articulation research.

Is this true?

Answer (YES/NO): NO